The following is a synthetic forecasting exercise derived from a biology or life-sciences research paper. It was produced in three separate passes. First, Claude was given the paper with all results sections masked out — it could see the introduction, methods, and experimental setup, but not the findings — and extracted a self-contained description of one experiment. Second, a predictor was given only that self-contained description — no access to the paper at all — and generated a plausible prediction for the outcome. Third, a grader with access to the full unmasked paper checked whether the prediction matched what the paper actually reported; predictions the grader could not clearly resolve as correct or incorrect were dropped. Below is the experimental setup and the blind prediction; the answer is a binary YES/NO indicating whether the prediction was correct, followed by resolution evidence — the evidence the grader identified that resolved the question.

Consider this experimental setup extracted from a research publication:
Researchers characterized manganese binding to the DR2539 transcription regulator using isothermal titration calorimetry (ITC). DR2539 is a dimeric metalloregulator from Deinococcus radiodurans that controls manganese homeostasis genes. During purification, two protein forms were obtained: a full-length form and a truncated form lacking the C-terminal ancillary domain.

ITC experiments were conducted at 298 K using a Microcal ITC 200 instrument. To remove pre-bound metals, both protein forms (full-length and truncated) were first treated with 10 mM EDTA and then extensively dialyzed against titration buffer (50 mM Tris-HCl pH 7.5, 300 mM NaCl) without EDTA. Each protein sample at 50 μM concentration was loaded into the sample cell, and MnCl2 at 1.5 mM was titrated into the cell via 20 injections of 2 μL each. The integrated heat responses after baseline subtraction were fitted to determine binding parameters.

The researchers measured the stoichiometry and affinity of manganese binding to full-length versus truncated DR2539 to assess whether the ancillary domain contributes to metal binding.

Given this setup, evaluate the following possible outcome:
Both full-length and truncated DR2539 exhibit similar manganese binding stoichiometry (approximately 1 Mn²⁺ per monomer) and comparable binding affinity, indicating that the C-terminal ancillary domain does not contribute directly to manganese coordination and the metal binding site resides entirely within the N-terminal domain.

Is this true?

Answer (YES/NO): NO